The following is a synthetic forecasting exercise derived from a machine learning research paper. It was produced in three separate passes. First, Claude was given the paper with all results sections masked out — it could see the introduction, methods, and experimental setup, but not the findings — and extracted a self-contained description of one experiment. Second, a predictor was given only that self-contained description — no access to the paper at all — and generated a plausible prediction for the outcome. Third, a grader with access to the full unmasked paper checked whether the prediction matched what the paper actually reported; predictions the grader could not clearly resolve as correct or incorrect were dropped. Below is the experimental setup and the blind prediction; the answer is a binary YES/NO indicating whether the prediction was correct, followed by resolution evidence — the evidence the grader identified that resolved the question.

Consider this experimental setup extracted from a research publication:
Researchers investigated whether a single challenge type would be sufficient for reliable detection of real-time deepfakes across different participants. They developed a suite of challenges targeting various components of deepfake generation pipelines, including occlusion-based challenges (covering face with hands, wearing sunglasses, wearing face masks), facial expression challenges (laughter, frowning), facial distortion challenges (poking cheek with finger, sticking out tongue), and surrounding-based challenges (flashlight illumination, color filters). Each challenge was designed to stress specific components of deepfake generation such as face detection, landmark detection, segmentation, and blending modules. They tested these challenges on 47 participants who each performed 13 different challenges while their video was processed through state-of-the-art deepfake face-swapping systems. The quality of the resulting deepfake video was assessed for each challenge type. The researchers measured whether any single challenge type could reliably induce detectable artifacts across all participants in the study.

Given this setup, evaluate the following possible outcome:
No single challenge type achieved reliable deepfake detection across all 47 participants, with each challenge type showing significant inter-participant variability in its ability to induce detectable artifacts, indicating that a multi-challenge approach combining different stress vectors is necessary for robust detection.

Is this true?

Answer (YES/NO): YES